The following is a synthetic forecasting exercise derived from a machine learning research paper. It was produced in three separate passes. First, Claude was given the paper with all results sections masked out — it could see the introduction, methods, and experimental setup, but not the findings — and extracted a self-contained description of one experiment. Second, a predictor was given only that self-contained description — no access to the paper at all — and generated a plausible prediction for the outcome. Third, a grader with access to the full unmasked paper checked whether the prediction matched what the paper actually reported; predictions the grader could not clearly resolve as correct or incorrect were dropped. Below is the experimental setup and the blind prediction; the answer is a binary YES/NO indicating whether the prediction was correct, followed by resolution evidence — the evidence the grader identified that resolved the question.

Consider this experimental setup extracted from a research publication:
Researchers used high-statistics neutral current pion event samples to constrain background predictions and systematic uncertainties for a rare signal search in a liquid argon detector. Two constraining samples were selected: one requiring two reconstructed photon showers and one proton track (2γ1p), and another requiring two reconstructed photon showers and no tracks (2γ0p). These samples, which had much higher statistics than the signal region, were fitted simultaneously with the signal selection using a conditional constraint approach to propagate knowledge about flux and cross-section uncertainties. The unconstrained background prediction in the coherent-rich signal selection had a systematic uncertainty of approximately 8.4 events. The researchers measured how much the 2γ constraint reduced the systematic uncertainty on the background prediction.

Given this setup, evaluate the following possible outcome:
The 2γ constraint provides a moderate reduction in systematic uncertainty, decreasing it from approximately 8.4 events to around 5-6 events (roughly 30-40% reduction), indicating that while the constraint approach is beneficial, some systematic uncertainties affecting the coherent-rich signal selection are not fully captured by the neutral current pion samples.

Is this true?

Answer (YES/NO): NO